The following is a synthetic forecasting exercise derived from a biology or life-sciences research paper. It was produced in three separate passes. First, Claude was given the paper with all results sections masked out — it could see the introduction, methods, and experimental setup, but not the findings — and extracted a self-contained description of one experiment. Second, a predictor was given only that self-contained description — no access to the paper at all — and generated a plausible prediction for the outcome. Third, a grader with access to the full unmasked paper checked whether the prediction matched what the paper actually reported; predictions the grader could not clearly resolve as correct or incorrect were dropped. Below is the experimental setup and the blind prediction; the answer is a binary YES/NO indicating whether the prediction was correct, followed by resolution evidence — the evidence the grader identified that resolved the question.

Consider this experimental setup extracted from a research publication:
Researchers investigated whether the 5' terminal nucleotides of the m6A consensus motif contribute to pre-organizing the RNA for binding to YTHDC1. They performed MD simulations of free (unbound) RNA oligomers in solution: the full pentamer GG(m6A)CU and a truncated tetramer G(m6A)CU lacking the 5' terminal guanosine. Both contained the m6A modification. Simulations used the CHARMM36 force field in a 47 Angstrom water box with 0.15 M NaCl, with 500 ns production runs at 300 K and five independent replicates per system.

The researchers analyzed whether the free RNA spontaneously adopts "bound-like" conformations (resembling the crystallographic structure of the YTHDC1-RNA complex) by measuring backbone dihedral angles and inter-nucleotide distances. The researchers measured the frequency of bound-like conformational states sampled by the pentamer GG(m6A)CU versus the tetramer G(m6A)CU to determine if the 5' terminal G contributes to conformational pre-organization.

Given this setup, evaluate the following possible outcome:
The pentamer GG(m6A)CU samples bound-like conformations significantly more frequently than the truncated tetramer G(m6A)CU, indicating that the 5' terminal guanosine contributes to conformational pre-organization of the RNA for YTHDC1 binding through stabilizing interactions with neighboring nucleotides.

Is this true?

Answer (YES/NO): YES